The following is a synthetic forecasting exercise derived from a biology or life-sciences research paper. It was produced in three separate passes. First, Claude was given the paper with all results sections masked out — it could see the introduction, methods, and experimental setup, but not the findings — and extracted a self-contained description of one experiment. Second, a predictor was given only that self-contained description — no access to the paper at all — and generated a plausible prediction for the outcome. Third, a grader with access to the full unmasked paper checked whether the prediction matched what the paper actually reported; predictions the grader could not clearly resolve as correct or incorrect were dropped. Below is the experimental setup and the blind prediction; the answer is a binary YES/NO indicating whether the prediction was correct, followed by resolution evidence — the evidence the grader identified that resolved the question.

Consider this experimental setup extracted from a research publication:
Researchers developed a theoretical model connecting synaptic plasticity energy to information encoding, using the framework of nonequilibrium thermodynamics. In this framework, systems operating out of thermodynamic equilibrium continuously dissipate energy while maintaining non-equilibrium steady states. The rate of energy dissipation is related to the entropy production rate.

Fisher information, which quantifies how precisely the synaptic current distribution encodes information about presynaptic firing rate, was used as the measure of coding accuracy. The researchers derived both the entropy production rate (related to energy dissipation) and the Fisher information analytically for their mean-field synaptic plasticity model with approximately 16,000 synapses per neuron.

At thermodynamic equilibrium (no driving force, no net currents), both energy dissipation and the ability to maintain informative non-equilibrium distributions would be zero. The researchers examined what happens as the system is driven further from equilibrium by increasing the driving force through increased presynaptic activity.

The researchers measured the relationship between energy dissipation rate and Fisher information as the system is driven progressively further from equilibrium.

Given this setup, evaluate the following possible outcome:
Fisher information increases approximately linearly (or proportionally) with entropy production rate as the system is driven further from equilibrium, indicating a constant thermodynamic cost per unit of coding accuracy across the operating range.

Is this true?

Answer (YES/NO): NO